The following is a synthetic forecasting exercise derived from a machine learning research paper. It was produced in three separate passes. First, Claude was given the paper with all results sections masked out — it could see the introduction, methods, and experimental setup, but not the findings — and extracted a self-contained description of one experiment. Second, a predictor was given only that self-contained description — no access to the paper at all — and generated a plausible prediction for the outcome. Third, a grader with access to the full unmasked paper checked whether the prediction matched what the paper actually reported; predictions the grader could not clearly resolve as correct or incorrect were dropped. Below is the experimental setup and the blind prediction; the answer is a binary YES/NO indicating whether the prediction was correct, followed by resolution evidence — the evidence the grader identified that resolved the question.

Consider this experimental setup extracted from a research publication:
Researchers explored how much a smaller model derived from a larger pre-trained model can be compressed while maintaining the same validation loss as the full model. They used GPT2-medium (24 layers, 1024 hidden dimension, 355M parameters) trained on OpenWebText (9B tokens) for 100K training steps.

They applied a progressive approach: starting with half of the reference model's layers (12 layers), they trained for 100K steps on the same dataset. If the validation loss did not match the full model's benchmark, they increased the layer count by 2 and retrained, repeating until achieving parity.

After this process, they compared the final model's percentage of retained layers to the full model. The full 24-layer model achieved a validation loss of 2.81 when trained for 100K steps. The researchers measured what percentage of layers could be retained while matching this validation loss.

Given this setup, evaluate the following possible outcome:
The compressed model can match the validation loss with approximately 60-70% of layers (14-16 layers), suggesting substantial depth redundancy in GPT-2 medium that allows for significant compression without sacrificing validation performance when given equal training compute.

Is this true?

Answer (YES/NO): YES